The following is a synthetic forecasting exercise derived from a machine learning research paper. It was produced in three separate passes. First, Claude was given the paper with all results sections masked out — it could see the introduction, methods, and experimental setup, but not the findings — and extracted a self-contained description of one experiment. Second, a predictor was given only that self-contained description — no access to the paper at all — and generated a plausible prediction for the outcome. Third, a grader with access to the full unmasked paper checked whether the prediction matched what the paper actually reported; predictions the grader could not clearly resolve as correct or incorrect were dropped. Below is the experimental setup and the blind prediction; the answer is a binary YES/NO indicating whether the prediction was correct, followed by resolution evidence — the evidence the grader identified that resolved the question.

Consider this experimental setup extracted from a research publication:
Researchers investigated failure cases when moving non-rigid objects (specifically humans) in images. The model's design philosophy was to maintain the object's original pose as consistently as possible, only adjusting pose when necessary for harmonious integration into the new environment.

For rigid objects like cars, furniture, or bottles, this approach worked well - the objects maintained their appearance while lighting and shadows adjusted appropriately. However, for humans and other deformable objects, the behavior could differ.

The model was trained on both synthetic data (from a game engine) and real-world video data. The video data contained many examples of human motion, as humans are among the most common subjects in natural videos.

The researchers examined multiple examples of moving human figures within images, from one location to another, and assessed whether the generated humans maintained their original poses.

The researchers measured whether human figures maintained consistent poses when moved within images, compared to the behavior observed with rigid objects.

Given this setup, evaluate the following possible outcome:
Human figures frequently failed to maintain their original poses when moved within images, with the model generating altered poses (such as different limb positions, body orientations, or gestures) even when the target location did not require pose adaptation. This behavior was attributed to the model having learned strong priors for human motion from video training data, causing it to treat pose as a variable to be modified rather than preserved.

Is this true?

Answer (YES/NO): NO